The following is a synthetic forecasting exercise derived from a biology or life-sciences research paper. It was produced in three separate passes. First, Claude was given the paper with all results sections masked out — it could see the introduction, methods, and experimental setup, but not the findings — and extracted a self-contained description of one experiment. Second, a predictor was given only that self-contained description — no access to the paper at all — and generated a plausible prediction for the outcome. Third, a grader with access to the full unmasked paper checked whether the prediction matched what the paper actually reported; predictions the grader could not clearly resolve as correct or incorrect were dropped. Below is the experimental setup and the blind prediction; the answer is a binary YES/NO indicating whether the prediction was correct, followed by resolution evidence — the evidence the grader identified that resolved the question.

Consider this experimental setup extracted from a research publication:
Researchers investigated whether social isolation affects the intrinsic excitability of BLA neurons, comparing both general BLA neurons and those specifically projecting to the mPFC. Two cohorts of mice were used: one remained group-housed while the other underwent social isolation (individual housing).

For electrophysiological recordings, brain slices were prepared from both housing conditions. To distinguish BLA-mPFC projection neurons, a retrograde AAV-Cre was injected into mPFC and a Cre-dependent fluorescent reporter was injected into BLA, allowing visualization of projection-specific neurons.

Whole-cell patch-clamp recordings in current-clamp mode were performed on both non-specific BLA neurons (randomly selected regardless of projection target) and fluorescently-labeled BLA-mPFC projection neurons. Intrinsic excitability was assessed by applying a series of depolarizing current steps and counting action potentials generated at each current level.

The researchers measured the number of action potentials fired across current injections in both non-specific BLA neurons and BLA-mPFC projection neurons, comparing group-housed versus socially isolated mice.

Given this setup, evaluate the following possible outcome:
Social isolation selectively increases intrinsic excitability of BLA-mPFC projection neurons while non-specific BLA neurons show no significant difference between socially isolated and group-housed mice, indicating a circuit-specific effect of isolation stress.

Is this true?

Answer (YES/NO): NO